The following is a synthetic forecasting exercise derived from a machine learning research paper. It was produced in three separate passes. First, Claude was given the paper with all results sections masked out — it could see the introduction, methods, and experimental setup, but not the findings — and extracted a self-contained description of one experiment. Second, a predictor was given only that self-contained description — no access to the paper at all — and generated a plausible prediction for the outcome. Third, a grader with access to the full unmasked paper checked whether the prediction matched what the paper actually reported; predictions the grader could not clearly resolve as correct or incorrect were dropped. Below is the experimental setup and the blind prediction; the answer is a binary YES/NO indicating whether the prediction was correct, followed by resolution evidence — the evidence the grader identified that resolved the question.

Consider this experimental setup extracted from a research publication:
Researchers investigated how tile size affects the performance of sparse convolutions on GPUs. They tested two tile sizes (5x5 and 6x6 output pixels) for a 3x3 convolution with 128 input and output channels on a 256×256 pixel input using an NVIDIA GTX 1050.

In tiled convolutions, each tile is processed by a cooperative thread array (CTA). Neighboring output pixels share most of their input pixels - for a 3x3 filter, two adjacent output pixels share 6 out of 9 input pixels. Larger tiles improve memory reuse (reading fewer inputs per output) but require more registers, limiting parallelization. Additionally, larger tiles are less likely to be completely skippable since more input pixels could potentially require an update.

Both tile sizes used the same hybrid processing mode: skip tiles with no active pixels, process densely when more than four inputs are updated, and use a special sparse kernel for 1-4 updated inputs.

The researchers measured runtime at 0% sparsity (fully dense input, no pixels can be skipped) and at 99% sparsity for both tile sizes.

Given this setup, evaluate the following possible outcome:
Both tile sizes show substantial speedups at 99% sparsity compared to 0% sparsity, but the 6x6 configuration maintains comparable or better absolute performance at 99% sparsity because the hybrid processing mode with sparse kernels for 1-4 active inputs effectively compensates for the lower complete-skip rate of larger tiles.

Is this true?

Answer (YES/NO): NO